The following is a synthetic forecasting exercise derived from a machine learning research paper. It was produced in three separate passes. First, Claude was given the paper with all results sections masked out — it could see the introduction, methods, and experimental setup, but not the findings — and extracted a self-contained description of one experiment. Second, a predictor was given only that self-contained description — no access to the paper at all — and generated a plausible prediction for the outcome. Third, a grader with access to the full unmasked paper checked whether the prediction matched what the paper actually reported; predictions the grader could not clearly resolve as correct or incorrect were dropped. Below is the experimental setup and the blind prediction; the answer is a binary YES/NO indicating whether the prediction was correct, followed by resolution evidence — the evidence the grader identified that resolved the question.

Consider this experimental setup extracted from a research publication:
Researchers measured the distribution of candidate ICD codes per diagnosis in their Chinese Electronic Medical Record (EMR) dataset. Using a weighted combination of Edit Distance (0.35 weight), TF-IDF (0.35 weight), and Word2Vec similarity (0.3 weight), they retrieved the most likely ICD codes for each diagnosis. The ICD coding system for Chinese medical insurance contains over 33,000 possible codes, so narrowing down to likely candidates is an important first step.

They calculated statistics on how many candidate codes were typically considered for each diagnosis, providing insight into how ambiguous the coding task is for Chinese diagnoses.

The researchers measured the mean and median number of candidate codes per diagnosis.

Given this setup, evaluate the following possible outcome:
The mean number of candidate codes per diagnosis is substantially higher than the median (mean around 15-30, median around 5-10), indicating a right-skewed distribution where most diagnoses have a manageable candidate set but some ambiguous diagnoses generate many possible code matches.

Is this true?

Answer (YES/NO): NO